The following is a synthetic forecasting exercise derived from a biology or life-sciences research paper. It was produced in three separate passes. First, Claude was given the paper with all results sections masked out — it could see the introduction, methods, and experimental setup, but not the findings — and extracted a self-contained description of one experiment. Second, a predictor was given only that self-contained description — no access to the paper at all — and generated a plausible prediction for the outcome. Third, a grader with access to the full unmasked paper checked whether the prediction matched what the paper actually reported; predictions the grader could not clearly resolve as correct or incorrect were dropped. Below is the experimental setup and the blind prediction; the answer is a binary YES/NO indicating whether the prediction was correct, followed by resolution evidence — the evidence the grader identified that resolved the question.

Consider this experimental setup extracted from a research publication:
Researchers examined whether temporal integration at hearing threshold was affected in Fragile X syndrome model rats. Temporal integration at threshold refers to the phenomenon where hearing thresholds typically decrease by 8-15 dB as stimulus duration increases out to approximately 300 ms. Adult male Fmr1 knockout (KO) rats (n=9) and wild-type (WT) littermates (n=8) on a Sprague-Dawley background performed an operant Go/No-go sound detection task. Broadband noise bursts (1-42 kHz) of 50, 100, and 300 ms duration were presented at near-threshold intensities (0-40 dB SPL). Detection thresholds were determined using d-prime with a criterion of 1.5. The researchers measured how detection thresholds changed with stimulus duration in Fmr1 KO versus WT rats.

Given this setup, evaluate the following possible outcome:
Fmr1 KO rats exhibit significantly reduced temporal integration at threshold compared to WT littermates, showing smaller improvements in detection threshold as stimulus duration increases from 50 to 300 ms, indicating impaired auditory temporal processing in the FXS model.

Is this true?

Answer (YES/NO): NO